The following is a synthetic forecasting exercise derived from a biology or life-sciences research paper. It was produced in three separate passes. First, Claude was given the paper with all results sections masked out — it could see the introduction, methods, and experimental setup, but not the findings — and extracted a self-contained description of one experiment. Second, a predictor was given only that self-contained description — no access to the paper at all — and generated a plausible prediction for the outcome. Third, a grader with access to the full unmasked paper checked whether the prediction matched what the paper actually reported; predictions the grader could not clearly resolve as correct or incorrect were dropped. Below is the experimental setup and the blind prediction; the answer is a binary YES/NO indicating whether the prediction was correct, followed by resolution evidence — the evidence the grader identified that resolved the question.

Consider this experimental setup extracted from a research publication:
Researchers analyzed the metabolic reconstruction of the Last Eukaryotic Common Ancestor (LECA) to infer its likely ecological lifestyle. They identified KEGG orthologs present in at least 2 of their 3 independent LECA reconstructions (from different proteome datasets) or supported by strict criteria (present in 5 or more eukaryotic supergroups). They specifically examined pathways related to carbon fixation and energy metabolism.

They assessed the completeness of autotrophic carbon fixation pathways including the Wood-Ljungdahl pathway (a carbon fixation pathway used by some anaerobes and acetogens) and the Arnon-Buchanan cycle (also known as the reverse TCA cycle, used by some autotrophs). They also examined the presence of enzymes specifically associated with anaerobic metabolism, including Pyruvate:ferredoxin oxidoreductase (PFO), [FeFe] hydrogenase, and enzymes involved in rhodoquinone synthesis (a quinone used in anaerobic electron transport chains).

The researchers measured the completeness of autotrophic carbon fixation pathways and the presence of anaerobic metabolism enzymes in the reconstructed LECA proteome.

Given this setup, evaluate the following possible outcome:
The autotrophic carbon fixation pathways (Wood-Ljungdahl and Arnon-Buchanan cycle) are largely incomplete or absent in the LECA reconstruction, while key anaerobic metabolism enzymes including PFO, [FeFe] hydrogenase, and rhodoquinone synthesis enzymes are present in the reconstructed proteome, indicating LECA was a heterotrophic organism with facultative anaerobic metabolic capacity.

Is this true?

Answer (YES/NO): NO